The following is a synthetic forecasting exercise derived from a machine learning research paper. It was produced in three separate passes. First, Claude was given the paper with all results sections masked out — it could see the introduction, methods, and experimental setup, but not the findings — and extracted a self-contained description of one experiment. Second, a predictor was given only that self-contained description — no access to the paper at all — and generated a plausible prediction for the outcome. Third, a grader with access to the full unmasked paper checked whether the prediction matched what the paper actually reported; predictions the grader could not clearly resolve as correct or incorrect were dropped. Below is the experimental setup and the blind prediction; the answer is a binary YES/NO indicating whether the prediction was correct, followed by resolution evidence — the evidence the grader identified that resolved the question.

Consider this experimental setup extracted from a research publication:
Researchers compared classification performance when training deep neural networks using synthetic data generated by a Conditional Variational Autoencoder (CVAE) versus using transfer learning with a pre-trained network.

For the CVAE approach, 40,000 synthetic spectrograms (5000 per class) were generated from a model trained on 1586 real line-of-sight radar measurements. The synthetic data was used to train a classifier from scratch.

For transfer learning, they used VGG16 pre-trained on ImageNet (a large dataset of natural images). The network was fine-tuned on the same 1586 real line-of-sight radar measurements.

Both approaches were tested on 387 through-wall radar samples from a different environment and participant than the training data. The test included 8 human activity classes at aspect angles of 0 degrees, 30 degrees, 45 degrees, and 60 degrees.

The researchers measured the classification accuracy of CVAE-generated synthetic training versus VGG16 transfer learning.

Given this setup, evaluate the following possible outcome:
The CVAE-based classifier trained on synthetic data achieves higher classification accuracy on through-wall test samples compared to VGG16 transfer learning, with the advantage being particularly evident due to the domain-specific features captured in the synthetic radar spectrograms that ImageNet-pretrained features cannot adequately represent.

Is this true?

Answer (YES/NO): NO